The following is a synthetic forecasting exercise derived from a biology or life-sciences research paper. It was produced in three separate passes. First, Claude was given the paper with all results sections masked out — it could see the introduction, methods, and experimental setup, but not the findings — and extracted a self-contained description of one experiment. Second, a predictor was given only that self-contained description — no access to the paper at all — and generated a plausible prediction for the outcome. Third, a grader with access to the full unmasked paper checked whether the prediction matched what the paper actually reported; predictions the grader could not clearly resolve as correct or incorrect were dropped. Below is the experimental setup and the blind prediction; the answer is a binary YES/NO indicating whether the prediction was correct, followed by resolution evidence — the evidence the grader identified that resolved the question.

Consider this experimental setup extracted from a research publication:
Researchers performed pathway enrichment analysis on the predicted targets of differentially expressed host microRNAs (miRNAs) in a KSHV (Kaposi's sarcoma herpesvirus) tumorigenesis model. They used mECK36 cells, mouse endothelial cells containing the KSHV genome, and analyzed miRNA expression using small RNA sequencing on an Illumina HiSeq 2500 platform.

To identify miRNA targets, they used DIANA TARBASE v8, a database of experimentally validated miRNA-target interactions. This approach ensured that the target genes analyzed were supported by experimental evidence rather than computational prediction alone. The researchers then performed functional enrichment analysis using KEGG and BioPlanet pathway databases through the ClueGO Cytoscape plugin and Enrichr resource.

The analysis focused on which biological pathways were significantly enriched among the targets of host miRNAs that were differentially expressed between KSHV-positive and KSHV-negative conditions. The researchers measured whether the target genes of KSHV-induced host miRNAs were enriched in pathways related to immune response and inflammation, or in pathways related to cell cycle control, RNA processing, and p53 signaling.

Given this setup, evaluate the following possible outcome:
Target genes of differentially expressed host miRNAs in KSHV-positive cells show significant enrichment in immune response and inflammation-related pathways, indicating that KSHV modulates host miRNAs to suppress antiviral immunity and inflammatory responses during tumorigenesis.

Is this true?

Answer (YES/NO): NO